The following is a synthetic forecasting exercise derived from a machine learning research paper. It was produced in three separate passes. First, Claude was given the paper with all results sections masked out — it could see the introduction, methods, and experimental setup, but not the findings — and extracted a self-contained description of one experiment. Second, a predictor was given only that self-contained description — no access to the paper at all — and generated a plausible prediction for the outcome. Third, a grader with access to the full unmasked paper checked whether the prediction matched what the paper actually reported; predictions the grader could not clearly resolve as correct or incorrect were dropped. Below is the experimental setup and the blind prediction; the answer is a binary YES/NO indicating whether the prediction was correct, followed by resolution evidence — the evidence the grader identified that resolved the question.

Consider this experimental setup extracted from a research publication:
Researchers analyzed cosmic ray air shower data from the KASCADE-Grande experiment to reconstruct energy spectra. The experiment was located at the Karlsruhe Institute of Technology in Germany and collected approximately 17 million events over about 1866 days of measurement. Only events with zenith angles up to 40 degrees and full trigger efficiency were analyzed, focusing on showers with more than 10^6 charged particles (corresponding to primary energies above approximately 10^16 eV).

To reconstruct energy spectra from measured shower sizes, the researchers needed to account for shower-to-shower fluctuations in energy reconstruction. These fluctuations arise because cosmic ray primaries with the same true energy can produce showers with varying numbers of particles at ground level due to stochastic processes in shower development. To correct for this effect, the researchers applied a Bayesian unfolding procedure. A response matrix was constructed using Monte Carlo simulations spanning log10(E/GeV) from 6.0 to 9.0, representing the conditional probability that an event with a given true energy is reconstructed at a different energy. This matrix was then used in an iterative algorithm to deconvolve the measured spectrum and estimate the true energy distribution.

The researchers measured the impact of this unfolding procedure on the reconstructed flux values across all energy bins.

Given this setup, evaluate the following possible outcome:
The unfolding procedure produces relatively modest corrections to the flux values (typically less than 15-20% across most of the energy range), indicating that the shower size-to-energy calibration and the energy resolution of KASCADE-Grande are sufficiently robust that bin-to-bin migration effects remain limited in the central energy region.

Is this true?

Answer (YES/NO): NO